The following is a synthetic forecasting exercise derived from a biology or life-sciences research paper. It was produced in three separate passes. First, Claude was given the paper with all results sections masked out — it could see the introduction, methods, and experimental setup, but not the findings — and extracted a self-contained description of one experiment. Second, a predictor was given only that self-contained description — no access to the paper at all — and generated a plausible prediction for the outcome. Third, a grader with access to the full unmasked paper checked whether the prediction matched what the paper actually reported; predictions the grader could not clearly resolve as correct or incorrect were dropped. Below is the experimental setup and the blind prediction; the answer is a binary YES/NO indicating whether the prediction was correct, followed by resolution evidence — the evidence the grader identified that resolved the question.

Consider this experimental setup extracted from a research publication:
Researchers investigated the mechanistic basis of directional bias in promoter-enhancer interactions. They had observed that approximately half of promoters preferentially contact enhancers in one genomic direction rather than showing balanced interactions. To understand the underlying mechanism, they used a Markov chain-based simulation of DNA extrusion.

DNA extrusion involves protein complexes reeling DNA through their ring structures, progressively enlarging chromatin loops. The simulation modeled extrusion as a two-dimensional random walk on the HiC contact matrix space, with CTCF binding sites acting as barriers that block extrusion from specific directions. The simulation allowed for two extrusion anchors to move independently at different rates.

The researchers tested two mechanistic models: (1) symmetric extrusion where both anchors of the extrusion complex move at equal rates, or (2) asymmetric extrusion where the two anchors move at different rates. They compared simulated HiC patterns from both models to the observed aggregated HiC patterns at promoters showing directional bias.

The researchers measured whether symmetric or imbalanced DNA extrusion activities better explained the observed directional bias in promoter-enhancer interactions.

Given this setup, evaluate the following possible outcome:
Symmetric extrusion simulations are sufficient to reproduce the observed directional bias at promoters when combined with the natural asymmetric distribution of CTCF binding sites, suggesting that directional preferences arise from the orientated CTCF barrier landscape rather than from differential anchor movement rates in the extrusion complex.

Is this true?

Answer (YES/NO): NO